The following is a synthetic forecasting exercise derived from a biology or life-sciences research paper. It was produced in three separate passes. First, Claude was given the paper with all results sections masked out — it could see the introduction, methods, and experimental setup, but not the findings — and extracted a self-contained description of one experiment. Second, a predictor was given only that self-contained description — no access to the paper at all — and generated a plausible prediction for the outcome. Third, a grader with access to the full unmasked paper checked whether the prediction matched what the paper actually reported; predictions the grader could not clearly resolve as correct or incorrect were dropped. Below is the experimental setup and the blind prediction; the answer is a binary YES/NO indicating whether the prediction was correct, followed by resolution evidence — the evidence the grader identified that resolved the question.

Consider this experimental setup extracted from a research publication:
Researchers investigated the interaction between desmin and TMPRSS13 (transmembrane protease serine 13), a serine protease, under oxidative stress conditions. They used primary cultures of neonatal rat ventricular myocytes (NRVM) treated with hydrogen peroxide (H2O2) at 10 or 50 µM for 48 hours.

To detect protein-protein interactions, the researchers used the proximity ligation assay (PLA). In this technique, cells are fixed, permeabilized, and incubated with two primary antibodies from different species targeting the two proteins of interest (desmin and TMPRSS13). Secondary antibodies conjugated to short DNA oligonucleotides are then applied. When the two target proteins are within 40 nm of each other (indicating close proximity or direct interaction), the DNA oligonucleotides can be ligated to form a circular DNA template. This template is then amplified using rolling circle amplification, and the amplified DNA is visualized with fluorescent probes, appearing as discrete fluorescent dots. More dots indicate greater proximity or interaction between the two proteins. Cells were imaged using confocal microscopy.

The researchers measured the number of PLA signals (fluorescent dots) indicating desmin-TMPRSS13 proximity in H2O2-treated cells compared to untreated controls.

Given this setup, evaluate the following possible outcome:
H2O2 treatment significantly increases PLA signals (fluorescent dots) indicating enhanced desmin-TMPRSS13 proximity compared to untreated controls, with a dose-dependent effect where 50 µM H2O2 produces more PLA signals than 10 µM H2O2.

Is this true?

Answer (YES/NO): YES